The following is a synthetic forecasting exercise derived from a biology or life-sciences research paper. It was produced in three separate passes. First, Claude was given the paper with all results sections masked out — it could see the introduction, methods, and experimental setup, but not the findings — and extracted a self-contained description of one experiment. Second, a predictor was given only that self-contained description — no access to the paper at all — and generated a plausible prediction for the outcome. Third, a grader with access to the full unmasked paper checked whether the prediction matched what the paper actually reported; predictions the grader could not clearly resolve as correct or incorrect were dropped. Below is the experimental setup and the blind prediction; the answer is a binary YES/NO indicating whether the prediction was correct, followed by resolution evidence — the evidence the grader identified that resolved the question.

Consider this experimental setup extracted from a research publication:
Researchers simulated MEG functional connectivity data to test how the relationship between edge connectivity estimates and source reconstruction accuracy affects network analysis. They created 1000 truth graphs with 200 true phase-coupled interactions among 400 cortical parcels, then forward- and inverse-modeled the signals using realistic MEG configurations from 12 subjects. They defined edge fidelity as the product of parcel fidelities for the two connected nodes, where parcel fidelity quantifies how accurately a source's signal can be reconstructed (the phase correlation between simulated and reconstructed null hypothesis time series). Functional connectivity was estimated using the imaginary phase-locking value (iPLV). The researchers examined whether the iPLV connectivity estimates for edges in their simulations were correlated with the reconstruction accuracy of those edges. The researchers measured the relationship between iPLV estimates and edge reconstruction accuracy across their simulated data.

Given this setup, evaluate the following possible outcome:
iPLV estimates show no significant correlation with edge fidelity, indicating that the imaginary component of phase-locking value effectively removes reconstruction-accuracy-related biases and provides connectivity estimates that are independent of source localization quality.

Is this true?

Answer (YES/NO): NO